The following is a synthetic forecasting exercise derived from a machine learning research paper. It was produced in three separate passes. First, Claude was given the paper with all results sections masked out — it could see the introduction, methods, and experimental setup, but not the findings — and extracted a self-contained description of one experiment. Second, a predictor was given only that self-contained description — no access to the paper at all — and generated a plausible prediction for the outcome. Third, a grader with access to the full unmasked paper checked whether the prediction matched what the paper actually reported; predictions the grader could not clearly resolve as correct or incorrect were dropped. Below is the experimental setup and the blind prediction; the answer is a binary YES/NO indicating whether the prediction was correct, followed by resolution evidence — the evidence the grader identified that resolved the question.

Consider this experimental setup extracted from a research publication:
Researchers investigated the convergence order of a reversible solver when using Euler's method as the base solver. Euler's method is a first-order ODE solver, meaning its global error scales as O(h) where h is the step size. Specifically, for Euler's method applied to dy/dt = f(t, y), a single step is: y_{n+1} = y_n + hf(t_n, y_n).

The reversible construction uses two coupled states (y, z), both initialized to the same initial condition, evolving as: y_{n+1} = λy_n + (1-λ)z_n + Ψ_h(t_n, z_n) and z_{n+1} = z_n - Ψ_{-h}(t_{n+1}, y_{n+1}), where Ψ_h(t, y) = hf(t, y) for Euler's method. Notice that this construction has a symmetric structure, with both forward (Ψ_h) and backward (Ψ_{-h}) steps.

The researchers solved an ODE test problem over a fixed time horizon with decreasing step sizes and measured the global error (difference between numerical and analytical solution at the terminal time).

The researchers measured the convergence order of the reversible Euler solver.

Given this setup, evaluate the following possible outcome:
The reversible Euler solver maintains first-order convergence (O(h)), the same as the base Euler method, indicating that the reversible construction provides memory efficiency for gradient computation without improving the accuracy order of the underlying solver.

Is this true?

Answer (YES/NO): YES